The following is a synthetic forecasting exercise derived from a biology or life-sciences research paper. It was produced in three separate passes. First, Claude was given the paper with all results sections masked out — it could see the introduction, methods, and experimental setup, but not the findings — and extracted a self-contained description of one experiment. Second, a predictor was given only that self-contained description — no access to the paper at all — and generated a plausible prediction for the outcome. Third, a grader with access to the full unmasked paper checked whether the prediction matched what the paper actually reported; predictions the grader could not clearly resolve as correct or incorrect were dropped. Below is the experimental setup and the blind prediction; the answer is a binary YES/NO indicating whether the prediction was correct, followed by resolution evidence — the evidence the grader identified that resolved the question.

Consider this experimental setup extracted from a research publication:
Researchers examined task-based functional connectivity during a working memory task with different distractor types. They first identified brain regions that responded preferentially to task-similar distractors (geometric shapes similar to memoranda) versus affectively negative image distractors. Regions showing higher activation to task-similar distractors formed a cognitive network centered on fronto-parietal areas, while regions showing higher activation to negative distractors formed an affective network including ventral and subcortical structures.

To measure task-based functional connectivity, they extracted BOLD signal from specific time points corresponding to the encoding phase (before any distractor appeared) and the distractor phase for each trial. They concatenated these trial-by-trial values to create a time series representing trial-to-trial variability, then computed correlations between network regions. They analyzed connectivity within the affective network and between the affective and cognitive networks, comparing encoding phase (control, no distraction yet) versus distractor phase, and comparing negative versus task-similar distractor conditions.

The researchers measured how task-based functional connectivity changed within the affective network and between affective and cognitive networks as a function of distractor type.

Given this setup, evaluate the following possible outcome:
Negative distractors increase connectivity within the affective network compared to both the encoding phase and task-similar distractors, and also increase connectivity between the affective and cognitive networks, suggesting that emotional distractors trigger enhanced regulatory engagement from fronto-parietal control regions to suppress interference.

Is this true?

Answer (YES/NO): NO